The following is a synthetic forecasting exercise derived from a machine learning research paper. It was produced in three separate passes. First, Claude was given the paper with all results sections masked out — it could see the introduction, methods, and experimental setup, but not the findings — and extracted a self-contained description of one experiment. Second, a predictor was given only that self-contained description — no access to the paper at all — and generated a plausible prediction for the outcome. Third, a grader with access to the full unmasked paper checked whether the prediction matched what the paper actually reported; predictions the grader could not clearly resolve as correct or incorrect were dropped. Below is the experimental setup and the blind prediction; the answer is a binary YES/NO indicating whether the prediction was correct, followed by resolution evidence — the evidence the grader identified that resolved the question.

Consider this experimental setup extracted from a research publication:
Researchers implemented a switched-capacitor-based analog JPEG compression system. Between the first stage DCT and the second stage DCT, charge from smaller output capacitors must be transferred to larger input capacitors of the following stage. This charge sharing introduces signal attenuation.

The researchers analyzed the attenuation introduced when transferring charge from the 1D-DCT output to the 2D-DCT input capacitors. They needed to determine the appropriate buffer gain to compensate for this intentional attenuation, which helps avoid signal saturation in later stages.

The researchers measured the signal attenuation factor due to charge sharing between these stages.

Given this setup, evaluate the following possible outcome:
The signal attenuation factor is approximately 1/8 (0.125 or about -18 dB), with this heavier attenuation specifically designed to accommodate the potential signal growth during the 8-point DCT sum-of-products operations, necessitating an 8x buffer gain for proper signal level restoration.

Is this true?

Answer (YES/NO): NO